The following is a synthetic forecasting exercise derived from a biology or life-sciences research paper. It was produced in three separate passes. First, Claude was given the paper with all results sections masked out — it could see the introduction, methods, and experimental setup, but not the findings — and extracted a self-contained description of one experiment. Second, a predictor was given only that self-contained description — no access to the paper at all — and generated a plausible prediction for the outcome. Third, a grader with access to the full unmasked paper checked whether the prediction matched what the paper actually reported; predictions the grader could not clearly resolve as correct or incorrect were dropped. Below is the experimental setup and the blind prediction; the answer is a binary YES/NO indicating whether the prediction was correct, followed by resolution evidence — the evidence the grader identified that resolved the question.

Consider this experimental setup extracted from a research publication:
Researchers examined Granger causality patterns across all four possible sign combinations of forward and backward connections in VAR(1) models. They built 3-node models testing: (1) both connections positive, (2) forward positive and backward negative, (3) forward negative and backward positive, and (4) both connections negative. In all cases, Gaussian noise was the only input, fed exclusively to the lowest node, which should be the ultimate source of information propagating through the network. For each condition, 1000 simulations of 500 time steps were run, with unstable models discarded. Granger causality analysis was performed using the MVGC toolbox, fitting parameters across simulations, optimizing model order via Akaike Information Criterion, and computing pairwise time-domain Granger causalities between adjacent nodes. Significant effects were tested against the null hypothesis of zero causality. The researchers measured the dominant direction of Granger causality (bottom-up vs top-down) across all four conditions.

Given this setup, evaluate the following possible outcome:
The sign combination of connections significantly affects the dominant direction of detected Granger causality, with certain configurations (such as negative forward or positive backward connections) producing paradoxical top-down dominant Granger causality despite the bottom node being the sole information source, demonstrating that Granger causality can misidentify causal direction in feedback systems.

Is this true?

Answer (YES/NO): NO